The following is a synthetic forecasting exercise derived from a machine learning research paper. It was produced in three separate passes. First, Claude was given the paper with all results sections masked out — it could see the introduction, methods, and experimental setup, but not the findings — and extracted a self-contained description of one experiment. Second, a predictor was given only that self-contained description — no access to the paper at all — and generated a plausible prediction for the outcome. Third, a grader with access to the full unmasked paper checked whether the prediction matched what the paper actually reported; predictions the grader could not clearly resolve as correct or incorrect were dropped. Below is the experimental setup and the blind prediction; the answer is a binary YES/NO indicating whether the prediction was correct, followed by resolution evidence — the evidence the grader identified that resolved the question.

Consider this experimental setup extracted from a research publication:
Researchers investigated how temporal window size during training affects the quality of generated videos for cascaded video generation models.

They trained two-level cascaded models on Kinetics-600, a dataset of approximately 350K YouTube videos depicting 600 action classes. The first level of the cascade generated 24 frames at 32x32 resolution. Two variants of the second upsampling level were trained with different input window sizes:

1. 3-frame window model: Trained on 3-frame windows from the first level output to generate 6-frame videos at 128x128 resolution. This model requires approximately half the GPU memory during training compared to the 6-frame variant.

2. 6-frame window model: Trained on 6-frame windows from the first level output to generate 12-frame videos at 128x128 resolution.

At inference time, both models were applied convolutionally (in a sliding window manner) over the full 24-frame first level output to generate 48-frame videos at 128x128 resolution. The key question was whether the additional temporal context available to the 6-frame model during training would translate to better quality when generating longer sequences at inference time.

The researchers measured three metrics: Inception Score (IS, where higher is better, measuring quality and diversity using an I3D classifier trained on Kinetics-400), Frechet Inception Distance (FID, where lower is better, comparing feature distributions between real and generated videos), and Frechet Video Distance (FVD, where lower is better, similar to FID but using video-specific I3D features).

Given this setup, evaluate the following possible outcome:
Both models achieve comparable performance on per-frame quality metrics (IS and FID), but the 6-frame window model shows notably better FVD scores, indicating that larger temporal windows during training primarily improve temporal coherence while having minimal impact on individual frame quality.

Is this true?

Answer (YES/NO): NO